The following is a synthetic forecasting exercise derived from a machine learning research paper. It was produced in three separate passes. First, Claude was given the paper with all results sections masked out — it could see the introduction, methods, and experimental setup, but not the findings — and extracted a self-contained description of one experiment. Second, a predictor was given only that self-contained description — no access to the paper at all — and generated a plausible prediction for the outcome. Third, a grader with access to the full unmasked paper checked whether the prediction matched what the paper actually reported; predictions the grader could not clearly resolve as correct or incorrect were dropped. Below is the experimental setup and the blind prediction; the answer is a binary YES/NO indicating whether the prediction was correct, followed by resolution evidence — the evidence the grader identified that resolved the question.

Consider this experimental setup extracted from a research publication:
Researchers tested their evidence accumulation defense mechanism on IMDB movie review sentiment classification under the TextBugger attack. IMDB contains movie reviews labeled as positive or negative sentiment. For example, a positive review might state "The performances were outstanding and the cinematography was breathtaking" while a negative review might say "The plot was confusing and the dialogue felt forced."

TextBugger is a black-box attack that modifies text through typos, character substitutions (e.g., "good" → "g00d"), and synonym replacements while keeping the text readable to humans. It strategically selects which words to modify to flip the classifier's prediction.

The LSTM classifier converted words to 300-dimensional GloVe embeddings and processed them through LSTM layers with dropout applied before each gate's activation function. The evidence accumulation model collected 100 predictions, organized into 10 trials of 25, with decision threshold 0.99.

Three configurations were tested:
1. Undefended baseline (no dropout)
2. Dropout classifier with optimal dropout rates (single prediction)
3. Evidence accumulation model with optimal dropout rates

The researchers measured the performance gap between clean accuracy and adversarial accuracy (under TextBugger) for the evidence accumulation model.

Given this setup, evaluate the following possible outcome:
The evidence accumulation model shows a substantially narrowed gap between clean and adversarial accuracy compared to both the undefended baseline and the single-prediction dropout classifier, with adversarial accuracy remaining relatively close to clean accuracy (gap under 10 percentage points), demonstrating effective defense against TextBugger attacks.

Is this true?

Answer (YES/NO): YES